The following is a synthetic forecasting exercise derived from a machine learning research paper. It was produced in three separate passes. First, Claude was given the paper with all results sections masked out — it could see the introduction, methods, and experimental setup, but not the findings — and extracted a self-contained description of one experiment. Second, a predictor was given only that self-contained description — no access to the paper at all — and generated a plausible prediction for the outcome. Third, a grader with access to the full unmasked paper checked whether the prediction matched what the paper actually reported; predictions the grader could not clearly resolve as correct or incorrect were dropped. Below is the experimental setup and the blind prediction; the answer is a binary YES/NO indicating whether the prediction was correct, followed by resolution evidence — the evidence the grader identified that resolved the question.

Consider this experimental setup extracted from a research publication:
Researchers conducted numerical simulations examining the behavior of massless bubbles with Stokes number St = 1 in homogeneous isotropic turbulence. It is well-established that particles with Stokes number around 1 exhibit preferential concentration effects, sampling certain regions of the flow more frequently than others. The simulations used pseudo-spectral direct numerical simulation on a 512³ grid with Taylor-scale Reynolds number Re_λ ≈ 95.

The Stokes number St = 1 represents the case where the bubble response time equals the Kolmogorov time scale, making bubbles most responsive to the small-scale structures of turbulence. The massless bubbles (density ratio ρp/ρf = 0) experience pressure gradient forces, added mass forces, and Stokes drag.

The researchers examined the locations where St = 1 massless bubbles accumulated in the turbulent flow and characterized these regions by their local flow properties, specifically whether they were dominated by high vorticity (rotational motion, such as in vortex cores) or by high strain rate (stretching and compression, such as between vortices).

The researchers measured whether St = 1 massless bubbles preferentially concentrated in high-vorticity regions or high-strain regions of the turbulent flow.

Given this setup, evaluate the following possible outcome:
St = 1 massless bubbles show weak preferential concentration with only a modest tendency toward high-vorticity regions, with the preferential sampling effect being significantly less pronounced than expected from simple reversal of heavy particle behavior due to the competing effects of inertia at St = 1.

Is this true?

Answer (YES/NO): NO